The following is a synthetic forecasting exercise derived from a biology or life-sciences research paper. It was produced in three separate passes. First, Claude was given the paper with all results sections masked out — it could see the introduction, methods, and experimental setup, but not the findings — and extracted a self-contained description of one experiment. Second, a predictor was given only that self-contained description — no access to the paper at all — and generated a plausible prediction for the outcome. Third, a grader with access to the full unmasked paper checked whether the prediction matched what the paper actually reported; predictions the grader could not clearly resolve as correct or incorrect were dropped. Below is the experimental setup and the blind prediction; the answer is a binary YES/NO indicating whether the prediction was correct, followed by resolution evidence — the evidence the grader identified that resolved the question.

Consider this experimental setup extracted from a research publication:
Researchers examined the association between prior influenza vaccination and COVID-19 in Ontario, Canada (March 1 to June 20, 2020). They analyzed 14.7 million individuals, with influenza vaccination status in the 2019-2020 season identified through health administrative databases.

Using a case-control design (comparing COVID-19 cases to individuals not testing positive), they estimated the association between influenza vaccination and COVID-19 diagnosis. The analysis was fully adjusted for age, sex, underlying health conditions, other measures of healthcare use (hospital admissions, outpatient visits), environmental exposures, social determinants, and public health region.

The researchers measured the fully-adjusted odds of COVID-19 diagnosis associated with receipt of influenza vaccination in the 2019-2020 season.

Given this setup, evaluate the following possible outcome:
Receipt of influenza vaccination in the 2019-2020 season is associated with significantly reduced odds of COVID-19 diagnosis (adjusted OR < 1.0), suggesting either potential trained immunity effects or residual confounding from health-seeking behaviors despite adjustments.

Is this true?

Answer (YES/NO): YES